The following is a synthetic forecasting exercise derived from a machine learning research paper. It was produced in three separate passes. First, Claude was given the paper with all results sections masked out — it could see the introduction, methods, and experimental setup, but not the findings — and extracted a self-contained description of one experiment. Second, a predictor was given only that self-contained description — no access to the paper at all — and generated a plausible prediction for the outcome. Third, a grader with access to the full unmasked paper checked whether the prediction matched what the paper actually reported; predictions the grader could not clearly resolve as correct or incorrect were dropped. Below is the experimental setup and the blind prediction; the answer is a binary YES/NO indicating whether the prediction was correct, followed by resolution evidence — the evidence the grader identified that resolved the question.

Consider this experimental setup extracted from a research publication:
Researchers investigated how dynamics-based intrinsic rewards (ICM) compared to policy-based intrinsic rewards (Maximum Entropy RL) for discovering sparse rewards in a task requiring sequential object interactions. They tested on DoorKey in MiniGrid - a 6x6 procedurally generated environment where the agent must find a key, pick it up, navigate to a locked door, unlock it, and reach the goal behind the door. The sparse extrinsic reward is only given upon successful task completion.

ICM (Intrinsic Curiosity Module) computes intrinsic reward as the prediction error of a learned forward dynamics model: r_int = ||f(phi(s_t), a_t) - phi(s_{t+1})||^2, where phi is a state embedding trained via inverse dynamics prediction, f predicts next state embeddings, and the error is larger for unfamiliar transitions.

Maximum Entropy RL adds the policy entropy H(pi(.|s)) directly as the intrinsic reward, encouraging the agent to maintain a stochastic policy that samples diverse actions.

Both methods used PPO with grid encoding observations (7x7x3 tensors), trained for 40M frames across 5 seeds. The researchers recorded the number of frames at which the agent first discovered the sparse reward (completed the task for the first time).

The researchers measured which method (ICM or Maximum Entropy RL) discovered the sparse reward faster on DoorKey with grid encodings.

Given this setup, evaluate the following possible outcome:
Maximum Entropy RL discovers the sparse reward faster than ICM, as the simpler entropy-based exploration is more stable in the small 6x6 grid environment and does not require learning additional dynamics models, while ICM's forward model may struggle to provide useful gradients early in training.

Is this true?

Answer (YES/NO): YES